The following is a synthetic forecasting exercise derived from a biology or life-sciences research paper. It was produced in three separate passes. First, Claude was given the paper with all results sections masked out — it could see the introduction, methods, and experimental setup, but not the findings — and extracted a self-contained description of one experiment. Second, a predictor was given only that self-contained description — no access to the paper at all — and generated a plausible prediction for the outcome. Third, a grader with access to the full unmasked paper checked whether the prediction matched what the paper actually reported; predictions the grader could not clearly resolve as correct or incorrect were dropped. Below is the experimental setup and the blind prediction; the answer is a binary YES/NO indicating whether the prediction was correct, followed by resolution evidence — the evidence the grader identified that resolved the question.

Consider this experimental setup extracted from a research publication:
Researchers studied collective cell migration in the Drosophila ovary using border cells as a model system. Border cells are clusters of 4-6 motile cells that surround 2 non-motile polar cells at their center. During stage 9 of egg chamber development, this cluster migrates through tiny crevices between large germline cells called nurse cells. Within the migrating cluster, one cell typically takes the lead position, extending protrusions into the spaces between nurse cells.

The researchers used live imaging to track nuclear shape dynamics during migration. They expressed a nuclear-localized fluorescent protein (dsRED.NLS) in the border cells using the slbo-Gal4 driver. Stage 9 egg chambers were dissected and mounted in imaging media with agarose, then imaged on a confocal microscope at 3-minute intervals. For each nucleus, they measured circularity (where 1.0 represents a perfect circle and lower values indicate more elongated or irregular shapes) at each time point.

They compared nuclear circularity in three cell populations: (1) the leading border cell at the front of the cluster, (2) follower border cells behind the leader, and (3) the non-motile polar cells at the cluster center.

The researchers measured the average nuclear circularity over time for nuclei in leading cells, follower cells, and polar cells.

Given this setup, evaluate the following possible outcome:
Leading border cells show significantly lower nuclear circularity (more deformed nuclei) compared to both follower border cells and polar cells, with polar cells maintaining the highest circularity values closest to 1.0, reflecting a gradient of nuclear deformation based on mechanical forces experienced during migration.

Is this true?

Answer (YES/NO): NO